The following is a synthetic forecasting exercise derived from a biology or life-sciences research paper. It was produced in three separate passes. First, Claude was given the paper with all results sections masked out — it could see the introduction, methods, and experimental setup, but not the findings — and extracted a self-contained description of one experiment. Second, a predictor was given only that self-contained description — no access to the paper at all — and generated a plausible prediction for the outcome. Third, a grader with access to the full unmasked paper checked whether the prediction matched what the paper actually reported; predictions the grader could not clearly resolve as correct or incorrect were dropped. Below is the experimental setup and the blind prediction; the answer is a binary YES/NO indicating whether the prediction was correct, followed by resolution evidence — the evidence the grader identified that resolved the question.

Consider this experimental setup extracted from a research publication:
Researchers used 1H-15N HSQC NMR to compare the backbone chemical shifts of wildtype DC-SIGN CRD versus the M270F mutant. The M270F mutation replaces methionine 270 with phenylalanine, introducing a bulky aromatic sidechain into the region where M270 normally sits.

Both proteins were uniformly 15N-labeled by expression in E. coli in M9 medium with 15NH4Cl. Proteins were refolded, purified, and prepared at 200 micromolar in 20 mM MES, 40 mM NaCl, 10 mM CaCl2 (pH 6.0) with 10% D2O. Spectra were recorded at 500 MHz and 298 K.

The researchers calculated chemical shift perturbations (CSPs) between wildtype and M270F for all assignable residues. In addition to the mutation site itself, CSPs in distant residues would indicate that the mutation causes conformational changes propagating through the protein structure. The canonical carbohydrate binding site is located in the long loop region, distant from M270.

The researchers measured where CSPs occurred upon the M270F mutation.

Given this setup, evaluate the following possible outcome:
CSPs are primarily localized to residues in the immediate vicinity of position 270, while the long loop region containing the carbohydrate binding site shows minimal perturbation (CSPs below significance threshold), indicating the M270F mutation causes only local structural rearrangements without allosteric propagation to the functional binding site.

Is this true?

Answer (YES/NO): NO